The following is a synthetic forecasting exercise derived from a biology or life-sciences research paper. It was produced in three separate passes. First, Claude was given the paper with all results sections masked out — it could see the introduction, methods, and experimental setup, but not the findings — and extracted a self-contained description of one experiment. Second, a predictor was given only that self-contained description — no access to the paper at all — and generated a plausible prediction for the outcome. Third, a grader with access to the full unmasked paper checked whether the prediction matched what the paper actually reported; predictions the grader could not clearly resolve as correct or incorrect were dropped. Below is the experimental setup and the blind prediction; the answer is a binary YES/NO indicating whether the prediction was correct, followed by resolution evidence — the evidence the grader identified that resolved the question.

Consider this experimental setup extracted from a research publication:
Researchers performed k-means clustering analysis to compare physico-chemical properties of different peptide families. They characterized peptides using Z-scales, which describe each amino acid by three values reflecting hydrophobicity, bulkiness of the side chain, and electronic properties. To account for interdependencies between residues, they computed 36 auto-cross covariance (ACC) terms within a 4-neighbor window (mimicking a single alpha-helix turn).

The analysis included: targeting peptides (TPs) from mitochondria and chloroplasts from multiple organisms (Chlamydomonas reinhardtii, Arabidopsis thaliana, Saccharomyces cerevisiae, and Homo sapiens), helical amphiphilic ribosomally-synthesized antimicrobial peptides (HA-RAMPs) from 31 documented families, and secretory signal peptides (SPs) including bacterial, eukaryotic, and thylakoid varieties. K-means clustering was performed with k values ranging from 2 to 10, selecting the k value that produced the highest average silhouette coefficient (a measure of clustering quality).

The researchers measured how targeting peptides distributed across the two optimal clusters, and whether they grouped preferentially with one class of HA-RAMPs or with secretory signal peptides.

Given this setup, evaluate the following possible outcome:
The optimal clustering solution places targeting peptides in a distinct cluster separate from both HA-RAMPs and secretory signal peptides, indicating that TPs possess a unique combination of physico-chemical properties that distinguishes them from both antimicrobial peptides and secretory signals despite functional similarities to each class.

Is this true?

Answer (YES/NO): NO